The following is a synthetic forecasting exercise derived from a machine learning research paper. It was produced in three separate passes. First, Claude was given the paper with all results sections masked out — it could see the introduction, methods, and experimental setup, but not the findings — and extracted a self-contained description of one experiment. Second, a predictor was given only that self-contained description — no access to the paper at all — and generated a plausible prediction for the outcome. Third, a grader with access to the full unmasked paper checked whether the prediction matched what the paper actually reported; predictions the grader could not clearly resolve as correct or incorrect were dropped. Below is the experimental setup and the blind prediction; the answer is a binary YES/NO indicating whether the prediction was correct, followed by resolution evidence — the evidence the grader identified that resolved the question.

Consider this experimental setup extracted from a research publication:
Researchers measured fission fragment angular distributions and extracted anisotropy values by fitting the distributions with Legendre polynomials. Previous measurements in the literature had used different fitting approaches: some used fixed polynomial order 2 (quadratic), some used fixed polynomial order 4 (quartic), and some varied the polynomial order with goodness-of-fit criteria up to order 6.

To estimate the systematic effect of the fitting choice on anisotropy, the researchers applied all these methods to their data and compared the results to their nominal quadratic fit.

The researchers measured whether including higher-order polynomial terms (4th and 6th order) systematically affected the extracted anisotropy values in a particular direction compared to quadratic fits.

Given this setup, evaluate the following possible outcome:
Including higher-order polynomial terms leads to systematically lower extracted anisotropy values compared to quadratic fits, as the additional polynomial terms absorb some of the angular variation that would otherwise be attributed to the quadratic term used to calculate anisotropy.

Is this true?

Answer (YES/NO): YES